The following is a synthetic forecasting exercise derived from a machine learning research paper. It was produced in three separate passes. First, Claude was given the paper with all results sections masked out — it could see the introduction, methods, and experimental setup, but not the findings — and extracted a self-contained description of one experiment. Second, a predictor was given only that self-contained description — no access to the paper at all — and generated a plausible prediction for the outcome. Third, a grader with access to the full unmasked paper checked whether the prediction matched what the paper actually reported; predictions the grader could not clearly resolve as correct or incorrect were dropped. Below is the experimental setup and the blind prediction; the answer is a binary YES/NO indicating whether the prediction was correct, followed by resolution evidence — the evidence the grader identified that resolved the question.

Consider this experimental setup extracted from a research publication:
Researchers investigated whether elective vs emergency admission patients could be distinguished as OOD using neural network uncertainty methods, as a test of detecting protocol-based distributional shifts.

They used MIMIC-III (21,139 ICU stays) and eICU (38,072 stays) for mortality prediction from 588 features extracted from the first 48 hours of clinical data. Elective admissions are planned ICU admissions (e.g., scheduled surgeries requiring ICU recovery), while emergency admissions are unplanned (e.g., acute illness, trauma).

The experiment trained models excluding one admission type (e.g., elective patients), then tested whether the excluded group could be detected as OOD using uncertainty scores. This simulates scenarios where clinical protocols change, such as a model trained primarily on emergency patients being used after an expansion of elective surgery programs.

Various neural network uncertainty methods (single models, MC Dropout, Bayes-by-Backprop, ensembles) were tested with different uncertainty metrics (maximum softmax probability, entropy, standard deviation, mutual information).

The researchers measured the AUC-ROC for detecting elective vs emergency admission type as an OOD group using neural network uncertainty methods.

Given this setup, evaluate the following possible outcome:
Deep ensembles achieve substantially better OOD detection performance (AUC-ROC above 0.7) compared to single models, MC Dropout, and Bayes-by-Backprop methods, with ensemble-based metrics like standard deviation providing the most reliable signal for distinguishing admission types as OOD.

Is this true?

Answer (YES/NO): NO